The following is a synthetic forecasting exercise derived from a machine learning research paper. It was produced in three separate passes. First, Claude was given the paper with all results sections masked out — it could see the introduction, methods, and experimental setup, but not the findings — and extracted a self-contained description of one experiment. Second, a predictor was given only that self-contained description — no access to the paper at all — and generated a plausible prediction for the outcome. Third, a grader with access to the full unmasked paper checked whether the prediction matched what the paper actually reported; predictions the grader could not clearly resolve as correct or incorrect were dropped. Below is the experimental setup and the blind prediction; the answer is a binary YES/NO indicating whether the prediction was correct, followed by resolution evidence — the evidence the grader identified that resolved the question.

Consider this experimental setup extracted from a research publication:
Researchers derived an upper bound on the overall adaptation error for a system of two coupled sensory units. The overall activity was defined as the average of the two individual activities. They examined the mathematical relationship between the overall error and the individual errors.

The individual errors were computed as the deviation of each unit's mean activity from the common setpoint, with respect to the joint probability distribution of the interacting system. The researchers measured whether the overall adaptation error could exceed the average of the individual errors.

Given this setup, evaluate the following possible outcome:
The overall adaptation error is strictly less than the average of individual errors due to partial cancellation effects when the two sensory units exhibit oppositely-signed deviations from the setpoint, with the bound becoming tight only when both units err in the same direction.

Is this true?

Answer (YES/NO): NO